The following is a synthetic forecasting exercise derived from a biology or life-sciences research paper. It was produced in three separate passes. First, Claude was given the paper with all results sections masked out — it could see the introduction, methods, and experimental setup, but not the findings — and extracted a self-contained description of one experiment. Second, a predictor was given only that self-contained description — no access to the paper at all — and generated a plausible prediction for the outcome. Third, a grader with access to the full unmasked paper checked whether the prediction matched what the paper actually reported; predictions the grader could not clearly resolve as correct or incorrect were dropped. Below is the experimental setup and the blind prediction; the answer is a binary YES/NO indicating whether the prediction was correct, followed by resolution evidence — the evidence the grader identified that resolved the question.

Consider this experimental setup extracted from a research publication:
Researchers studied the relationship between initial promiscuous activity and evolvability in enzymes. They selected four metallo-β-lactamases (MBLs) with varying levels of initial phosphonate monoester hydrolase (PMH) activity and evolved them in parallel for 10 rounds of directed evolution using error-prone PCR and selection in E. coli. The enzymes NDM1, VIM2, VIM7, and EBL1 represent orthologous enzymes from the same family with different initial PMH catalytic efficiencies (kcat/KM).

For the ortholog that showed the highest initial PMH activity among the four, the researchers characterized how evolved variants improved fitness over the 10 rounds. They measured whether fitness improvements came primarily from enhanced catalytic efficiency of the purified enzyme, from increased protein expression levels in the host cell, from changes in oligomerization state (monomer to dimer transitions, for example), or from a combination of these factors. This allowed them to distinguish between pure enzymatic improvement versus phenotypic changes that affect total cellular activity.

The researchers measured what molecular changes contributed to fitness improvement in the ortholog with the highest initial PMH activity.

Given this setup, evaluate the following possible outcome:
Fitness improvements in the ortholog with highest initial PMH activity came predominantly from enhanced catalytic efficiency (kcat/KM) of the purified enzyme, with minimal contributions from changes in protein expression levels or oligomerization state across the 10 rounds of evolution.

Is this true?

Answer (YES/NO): NO